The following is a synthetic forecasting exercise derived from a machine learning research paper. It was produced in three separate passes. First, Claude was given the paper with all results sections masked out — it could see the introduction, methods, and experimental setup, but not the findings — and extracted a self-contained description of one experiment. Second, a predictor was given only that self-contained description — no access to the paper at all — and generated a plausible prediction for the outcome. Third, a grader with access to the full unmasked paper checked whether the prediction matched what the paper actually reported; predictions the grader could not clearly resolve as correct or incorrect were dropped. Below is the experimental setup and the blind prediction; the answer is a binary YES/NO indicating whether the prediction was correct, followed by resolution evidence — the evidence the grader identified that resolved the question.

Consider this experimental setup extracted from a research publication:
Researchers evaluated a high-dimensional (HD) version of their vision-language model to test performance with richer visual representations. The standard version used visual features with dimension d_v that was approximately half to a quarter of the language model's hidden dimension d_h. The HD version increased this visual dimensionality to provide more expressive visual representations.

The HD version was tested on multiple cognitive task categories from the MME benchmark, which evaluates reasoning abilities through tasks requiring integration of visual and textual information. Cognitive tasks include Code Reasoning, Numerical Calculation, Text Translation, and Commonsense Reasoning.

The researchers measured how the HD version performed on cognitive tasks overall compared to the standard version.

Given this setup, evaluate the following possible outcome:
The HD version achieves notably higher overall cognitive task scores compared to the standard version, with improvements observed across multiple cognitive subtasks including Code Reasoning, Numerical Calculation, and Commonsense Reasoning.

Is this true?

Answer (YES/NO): NO